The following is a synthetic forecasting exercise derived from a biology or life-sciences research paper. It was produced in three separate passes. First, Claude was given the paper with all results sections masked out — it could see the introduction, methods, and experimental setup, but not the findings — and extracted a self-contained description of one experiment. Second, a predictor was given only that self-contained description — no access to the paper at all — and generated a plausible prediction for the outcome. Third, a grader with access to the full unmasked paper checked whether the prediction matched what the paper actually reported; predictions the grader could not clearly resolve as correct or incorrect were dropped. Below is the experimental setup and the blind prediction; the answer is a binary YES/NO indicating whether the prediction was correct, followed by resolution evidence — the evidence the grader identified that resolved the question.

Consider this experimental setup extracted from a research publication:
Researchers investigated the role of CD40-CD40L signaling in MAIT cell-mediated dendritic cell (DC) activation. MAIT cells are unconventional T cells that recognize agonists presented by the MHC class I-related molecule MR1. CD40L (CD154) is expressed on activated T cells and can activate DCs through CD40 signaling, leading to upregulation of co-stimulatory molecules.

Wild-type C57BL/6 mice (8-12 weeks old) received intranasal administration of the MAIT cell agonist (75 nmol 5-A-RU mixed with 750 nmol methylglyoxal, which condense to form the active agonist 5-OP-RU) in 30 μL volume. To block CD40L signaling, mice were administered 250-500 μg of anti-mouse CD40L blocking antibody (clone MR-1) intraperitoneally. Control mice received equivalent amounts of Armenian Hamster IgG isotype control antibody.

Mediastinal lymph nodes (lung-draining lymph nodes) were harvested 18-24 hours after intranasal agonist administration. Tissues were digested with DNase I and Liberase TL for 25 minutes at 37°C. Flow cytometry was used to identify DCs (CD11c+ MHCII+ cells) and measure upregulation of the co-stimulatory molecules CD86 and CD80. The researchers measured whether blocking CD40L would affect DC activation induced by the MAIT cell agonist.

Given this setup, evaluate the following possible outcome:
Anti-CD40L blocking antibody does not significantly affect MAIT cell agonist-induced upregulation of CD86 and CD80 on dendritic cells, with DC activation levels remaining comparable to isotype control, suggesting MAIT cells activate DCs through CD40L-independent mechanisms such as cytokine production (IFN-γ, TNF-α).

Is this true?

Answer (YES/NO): NO